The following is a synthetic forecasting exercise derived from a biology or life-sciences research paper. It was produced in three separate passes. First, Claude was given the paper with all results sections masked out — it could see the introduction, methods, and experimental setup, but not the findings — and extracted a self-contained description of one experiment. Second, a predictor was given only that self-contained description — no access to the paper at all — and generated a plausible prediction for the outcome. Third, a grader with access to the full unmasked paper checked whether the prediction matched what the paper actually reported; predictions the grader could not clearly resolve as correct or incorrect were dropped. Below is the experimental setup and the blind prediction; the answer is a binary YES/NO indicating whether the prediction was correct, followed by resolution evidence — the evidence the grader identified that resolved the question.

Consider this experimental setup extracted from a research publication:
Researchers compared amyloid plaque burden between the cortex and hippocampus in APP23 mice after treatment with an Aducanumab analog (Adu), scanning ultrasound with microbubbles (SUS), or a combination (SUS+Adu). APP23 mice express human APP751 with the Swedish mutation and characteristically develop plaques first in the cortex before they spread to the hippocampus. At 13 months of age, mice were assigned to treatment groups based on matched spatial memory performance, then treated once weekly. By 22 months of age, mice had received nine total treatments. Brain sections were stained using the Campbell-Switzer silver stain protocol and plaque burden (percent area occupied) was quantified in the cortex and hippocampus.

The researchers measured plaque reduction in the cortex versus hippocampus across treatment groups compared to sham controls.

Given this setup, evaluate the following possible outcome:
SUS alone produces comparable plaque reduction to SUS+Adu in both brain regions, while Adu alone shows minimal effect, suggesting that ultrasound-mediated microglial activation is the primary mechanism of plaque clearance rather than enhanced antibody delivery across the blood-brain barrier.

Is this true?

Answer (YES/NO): NO